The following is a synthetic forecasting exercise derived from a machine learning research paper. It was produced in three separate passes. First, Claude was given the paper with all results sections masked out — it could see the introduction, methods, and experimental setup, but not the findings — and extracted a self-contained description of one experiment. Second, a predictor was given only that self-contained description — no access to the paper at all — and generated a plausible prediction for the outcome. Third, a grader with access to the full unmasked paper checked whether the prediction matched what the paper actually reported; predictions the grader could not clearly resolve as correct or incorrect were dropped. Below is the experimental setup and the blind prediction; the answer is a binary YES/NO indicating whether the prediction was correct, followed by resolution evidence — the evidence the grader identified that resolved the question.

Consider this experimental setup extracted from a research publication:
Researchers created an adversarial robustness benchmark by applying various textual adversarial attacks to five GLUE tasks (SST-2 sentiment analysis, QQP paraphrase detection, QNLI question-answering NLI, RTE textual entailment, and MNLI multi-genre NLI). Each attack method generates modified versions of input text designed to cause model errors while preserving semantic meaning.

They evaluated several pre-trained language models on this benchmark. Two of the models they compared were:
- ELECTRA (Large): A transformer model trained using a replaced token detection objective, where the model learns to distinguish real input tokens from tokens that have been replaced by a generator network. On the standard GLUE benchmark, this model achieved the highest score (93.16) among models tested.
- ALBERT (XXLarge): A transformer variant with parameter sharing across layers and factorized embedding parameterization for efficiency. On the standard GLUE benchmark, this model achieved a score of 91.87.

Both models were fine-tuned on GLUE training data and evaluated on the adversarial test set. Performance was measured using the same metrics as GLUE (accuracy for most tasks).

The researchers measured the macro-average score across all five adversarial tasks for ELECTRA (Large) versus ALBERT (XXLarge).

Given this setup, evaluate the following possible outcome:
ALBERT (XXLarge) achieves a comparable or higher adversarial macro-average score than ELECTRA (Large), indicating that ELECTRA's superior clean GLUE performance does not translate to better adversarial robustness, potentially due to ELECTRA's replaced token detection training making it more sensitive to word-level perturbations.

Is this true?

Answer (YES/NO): YES